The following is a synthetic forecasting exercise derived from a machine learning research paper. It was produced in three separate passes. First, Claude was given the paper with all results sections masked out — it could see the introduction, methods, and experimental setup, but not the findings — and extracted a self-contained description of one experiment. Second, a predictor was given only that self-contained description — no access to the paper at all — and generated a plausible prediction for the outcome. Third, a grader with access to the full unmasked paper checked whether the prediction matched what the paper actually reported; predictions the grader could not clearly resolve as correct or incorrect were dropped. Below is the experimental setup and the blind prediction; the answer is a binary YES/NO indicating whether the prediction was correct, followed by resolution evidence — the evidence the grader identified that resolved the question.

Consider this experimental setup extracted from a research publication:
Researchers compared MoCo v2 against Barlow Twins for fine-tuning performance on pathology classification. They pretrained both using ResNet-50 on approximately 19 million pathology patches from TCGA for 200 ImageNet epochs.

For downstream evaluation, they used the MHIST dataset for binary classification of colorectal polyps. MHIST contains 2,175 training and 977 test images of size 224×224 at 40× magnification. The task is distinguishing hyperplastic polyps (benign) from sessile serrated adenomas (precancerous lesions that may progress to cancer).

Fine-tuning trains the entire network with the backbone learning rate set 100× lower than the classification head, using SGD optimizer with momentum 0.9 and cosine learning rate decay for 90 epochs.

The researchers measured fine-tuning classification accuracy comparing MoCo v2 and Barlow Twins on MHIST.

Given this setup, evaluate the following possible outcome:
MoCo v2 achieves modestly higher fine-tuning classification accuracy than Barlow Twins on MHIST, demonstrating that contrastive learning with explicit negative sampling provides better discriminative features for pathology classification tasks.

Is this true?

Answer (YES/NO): YES